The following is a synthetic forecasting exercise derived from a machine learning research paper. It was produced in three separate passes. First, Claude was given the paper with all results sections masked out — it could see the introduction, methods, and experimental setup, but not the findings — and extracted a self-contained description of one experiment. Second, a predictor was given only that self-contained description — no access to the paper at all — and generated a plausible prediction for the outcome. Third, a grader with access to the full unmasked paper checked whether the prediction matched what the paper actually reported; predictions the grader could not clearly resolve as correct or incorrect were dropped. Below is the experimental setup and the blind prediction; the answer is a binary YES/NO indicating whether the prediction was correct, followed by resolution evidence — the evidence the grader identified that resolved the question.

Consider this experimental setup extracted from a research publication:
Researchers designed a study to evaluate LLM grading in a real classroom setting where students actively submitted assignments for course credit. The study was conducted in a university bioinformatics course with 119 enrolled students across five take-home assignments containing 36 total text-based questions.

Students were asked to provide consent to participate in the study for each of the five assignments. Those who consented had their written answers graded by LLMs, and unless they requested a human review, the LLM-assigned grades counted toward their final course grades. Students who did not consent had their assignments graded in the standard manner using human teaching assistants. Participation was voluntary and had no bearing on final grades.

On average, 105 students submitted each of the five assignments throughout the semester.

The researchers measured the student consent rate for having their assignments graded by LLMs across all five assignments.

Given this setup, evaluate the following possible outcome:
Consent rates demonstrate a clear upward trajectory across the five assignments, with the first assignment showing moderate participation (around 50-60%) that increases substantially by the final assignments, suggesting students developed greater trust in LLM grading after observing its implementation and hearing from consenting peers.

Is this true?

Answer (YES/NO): NO